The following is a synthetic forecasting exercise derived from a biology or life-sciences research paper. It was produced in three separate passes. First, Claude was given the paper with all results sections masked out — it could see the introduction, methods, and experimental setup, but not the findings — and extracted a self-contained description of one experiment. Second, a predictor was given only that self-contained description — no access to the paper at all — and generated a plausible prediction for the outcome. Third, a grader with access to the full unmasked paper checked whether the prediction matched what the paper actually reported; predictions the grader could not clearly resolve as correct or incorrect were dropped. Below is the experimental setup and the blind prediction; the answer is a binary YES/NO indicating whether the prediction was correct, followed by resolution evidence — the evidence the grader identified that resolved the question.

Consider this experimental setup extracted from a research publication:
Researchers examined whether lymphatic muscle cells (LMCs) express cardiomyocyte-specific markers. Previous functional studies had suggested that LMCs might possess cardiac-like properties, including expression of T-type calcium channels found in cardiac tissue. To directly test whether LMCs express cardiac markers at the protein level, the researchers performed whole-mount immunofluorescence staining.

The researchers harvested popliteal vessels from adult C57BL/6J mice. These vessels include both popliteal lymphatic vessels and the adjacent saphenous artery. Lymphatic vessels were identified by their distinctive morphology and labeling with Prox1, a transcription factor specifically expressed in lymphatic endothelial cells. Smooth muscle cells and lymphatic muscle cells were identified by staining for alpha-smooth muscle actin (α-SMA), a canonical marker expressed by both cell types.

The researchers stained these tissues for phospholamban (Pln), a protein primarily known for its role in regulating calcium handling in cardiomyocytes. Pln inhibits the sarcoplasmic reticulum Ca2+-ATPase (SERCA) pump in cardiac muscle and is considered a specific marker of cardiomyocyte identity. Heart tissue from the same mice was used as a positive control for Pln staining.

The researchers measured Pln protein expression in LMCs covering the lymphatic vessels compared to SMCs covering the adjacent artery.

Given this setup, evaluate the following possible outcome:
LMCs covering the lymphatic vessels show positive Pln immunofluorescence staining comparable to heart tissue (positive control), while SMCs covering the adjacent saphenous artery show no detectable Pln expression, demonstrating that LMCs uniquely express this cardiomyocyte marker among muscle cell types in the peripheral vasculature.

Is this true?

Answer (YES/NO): NO